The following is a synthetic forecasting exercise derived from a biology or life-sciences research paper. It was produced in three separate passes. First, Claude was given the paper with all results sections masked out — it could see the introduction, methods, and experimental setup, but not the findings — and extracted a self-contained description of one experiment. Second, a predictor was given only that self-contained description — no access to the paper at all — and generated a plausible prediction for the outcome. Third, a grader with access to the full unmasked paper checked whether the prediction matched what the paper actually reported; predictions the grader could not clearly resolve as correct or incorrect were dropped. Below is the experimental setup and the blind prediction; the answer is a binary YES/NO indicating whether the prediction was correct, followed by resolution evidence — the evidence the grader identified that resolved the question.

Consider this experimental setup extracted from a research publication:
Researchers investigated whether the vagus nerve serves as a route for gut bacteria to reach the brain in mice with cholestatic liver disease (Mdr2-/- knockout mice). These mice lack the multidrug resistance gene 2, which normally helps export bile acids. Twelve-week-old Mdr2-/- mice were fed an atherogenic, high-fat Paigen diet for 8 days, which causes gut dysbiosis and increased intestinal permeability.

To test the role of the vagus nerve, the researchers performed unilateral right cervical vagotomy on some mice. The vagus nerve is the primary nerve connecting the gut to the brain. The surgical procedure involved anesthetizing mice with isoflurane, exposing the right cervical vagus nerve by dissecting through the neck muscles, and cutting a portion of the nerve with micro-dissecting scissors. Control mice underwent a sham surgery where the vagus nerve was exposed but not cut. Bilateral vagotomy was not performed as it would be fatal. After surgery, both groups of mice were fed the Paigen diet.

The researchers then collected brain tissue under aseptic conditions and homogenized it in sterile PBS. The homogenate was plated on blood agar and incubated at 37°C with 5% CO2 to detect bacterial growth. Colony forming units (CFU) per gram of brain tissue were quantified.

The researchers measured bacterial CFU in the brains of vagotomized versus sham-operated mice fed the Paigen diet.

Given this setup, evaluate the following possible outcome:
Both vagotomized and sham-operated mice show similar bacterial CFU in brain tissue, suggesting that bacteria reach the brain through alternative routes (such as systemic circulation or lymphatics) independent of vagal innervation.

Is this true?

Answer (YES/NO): NO